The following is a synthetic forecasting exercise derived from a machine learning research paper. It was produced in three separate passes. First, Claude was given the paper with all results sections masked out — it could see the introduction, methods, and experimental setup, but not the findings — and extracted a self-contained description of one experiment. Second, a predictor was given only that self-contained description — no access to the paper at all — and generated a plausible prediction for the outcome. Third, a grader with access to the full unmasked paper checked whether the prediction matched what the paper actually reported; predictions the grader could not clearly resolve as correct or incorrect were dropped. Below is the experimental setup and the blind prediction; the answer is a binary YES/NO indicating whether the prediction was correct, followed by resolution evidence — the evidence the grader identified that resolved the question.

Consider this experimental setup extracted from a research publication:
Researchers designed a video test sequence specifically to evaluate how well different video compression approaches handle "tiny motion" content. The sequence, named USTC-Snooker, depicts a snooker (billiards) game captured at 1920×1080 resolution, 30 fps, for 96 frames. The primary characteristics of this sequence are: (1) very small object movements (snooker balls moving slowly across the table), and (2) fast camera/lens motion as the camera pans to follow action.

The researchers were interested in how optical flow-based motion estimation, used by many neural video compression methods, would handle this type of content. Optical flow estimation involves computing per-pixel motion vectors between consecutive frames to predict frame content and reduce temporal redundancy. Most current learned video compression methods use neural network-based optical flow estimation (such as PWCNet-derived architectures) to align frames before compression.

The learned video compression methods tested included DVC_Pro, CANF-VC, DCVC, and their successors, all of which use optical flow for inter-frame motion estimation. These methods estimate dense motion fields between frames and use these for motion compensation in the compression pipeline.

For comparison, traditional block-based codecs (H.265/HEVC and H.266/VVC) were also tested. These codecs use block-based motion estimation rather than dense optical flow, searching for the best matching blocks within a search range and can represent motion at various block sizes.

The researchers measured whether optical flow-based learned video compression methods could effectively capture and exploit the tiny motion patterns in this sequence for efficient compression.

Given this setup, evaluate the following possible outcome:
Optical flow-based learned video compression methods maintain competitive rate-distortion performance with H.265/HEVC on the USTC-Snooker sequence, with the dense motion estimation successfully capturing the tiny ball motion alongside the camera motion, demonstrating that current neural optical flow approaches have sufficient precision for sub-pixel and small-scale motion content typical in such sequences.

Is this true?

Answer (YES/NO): NO